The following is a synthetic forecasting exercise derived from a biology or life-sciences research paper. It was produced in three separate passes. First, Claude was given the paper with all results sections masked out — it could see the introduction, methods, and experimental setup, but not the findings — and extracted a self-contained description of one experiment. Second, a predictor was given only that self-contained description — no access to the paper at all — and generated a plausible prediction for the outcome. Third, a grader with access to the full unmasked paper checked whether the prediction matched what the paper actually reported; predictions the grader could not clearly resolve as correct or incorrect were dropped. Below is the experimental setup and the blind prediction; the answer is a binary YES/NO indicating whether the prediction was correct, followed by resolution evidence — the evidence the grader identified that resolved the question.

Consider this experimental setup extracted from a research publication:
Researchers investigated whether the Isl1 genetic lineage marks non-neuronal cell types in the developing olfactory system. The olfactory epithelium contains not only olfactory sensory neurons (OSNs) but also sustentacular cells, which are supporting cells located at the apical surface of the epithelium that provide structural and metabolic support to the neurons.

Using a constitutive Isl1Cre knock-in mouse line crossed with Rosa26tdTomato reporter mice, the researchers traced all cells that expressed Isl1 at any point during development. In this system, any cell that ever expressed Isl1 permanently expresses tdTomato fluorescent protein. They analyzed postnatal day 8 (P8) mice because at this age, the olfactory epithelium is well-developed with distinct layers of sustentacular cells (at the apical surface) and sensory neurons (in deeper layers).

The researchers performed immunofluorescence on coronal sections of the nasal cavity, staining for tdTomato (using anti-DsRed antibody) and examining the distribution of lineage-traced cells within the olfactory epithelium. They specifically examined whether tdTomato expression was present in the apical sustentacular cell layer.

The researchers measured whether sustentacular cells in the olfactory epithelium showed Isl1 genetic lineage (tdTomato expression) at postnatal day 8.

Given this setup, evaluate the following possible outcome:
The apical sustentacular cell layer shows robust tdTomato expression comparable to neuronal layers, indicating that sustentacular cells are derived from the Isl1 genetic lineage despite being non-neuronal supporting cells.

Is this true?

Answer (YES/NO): NO